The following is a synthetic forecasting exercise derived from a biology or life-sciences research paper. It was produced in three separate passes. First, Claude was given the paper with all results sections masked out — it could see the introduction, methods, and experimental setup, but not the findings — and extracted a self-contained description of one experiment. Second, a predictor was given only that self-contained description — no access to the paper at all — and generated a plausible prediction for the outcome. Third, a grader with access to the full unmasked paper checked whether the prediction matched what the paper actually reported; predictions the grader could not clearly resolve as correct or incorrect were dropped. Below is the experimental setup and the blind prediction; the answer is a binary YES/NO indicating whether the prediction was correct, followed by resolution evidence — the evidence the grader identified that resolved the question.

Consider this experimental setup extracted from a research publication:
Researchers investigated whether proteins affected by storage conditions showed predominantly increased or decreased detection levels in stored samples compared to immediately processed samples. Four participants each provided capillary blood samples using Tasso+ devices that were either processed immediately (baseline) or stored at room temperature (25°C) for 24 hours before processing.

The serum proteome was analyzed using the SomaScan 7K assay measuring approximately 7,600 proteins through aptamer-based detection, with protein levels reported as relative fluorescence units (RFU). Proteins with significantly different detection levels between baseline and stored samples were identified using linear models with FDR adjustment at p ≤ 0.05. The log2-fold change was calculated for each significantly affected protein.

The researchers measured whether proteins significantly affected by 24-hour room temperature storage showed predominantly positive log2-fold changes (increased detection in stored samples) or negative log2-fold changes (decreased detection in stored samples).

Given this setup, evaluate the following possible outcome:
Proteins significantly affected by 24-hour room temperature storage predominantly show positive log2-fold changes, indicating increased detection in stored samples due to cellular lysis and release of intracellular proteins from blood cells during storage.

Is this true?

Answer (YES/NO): NO